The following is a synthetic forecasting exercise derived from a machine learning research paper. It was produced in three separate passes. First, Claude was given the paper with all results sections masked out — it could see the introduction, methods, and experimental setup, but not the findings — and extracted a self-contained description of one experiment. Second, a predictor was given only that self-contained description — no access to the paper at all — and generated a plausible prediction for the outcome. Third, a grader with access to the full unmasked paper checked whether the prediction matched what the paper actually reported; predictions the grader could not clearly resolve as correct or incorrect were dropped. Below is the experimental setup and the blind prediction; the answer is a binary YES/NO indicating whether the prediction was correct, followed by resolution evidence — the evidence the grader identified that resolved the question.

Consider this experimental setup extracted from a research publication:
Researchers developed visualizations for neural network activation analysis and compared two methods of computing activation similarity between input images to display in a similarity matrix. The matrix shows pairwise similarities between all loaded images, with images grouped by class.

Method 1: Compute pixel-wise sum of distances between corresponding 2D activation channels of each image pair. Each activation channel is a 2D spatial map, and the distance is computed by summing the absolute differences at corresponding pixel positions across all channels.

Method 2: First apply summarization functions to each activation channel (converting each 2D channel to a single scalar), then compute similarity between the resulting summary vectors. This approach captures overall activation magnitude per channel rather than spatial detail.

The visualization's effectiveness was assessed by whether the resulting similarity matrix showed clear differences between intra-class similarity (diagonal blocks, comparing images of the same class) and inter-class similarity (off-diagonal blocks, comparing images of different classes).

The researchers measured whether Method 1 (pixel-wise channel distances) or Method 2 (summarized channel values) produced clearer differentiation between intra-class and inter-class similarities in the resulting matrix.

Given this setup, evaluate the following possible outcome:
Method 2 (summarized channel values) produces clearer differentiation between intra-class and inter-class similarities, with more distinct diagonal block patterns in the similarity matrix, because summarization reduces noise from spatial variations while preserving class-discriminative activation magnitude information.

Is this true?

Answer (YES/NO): YES